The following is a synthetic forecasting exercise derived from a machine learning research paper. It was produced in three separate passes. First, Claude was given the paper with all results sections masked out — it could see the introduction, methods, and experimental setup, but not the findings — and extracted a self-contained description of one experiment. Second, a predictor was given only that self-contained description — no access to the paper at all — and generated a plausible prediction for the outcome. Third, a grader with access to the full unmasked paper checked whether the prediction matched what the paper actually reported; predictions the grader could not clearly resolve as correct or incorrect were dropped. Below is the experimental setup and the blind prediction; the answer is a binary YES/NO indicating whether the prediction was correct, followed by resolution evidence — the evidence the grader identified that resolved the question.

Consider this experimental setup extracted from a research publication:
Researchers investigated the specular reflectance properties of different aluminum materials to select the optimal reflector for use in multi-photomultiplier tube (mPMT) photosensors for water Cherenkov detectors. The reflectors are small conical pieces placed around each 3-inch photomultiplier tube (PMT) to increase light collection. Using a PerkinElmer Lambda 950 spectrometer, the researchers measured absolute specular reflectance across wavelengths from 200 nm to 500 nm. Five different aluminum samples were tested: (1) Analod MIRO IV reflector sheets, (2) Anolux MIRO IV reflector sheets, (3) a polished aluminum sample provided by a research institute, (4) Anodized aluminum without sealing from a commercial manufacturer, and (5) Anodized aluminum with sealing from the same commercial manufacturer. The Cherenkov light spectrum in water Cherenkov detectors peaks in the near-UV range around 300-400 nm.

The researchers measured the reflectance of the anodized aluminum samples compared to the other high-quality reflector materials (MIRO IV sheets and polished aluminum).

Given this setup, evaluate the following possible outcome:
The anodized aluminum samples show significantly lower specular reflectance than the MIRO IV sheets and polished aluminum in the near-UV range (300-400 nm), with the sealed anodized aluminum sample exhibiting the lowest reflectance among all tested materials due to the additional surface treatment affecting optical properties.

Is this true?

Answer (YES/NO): NO